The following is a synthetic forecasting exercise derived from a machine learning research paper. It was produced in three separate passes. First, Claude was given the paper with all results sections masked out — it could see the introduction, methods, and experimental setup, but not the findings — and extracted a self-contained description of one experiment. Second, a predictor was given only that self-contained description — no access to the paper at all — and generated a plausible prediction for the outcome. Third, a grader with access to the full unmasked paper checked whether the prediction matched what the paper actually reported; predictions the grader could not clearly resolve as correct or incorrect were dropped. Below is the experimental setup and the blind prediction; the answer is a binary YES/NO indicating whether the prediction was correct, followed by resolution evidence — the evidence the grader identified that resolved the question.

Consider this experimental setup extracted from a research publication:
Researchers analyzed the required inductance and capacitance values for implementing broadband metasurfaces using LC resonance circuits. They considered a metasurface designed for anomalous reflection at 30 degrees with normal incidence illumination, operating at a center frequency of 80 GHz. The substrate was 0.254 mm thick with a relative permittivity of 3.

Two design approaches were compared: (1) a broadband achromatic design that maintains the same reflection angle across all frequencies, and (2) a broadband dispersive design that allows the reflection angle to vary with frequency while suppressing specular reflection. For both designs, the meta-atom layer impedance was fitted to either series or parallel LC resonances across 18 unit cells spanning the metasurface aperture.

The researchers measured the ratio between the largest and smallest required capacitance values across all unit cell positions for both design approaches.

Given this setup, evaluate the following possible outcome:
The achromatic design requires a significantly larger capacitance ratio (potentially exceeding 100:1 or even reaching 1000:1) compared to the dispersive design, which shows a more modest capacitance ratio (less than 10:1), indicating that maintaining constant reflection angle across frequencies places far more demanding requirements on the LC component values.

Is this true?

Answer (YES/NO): NO